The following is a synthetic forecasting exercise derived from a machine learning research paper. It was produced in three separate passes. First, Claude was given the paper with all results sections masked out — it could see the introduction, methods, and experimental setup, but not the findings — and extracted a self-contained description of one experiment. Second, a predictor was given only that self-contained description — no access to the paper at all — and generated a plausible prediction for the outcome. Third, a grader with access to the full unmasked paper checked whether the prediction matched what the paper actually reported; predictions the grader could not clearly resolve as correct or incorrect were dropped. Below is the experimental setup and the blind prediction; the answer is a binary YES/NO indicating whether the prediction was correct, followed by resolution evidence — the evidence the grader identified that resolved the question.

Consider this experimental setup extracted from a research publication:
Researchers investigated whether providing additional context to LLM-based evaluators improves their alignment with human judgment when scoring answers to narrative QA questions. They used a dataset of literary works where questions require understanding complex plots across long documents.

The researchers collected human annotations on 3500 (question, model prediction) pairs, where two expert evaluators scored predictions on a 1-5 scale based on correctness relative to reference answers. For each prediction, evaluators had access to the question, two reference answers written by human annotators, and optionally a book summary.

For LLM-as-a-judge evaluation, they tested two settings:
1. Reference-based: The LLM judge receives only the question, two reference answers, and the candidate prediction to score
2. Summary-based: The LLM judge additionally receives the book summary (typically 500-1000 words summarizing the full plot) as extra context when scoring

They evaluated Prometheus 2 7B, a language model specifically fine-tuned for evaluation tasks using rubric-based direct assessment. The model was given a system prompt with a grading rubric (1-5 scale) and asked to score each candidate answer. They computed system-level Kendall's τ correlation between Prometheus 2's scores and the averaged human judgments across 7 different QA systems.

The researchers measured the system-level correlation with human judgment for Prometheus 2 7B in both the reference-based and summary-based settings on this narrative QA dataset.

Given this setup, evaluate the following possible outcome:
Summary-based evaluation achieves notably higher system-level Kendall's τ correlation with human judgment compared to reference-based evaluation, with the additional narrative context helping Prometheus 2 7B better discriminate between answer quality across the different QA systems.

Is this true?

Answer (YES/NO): YES